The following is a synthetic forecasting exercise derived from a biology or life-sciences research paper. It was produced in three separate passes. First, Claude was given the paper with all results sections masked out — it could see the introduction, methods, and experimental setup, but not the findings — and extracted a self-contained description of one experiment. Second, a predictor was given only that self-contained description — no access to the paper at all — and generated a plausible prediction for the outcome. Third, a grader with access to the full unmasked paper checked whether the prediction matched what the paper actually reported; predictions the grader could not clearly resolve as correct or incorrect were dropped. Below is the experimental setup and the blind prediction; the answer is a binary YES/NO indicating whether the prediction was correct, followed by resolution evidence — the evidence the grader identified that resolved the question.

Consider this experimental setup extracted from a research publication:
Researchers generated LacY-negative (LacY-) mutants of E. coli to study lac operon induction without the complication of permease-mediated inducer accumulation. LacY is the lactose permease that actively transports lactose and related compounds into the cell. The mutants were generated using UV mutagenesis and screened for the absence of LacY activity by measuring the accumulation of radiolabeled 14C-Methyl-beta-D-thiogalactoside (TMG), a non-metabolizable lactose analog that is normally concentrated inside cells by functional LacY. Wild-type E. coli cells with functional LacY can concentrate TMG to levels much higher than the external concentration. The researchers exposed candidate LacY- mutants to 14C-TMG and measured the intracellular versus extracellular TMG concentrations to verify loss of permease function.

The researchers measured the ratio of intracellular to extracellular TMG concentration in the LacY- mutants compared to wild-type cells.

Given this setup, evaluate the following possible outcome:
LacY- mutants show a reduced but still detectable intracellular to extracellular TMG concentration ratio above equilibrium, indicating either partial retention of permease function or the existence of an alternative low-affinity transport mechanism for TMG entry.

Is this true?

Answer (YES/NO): NO